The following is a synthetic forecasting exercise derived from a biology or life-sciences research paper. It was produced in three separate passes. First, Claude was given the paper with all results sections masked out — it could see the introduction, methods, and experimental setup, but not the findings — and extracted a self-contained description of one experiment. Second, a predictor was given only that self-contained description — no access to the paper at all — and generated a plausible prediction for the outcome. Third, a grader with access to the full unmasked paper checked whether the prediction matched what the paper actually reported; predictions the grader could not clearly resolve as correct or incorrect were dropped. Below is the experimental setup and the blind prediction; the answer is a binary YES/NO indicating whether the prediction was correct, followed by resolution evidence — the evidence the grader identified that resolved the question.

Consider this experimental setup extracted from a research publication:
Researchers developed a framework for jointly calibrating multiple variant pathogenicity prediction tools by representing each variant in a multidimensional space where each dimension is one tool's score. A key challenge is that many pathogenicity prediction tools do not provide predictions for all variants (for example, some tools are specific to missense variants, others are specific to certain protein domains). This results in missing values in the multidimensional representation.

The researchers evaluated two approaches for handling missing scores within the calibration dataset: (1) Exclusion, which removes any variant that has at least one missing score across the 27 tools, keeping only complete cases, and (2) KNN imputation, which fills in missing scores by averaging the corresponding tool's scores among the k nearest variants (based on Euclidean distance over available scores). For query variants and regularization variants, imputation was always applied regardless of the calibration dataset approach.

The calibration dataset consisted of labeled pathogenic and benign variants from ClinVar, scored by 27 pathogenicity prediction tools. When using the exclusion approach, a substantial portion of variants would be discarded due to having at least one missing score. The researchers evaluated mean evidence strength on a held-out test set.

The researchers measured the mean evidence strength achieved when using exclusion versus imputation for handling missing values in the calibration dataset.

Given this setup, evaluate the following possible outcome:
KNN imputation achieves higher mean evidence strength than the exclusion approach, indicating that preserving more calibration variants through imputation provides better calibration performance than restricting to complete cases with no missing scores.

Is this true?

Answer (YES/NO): YES